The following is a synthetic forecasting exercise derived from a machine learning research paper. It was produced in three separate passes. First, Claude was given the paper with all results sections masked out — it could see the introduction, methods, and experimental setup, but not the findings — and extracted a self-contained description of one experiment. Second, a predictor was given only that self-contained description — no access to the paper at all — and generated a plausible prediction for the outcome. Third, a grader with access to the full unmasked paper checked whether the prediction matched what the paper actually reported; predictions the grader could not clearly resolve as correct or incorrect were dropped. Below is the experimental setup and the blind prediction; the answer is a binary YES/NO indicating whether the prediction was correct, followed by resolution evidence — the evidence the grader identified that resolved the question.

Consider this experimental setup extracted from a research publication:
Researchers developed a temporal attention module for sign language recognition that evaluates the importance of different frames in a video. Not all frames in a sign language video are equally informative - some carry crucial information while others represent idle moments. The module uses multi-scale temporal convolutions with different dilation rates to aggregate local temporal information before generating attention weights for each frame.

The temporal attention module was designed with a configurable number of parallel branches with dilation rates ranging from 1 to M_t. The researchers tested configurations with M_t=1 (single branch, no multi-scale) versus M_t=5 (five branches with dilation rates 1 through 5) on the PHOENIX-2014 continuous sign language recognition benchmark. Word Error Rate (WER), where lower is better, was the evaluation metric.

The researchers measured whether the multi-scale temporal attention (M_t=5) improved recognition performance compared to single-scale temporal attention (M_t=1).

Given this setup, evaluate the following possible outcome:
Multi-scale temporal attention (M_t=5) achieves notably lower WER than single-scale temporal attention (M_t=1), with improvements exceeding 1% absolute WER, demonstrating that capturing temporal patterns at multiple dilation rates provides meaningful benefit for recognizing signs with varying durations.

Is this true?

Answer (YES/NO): NO